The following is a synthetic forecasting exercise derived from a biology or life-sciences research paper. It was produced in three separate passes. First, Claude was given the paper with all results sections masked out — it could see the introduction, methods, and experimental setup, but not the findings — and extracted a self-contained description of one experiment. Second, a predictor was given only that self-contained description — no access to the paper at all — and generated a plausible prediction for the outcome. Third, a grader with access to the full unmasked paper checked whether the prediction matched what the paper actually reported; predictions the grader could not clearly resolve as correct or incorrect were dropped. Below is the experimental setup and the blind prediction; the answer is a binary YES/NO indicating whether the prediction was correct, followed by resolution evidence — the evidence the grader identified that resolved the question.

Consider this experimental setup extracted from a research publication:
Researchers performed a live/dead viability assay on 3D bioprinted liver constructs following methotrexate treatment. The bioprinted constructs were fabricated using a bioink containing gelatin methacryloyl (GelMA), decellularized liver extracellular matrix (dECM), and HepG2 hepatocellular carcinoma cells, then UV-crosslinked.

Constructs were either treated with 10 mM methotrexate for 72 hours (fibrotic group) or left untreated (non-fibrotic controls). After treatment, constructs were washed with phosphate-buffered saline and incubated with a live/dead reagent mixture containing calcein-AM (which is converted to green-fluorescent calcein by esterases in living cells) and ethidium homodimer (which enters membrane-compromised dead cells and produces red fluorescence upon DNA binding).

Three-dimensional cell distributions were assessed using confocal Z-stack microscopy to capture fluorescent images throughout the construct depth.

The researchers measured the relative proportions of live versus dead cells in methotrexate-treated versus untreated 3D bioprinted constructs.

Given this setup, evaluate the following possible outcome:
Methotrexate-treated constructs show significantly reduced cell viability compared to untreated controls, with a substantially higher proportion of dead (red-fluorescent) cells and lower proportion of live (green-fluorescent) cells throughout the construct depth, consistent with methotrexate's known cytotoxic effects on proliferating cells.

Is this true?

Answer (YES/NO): YES